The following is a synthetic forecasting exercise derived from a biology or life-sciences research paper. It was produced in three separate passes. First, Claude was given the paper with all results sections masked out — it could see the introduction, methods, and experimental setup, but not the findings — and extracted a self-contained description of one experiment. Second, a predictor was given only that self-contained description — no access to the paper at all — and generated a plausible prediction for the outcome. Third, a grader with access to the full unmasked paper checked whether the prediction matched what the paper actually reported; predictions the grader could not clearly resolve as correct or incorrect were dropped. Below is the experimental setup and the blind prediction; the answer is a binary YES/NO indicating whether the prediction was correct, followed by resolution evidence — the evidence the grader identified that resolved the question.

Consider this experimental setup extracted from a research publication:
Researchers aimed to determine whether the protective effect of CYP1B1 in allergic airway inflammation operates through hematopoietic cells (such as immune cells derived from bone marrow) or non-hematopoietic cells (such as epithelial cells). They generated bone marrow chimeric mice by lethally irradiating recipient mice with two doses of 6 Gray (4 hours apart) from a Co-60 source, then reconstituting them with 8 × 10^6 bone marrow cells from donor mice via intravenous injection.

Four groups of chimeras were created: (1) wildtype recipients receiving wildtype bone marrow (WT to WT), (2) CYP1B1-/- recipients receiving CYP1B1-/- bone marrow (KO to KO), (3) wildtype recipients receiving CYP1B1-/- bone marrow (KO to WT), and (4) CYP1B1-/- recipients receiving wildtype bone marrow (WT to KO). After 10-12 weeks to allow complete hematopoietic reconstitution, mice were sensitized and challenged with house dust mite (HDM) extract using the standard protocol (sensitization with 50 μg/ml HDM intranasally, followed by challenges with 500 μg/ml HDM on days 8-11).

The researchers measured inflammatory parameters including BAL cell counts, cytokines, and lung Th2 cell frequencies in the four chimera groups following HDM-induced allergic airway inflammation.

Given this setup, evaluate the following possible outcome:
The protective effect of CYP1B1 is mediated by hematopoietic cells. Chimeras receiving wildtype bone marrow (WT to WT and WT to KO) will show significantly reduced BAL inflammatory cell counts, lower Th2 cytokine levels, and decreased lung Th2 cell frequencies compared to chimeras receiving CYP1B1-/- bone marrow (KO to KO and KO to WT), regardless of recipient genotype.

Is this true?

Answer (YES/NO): NO